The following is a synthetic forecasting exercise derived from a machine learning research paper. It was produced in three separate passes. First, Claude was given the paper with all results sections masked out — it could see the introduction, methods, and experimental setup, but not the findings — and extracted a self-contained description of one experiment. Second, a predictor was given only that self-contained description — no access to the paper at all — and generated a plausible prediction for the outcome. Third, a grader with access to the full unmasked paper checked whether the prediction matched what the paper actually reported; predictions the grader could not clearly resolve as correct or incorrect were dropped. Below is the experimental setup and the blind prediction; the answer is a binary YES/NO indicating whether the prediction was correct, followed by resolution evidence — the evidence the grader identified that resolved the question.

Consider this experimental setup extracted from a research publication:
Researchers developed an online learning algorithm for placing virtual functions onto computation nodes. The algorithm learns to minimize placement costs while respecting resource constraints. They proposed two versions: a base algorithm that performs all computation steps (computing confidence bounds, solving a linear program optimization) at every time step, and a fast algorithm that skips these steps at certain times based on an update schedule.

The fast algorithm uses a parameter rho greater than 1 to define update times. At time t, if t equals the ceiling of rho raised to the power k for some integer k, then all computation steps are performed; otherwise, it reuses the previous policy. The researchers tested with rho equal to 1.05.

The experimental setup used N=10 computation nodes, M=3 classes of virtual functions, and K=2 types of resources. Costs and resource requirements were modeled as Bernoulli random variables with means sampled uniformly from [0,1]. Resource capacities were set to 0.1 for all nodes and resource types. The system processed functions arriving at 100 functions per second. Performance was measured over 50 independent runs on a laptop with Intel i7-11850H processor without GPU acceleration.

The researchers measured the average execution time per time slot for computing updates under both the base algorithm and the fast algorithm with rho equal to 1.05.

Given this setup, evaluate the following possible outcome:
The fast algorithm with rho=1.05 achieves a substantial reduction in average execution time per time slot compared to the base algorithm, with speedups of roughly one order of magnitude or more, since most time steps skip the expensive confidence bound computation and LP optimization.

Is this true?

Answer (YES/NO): YES